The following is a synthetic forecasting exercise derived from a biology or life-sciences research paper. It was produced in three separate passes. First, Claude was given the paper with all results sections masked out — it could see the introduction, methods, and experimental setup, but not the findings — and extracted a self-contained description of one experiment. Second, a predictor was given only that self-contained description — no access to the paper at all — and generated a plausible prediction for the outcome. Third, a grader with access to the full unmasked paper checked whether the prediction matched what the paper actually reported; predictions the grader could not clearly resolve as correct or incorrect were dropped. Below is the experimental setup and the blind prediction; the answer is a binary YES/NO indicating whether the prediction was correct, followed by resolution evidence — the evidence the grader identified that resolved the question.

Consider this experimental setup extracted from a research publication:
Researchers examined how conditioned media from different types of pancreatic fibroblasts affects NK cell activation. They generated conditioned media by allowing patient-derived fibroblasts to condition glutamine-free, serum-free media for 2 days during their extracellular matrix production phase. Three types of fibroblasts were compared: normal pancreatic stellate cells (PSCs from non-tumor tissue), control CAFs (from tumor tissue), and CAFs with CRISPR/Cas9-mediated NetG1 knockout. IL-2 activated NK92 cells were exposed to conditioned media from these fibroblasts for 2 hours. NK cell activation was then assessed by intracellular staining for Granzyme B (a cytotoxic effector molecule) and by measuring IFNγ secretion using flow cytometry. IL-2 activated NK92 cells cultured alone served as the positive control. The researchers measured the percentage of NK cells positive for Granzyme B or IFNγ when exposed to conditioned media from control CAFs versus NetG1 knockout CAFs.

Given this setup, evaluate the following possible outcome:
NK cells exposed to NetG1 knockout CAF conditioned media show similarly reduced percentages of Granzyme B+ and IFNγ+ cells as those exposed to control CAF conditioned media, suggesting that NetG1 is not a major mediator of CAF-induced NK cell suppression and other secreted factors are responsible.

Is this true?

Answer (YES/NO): NO